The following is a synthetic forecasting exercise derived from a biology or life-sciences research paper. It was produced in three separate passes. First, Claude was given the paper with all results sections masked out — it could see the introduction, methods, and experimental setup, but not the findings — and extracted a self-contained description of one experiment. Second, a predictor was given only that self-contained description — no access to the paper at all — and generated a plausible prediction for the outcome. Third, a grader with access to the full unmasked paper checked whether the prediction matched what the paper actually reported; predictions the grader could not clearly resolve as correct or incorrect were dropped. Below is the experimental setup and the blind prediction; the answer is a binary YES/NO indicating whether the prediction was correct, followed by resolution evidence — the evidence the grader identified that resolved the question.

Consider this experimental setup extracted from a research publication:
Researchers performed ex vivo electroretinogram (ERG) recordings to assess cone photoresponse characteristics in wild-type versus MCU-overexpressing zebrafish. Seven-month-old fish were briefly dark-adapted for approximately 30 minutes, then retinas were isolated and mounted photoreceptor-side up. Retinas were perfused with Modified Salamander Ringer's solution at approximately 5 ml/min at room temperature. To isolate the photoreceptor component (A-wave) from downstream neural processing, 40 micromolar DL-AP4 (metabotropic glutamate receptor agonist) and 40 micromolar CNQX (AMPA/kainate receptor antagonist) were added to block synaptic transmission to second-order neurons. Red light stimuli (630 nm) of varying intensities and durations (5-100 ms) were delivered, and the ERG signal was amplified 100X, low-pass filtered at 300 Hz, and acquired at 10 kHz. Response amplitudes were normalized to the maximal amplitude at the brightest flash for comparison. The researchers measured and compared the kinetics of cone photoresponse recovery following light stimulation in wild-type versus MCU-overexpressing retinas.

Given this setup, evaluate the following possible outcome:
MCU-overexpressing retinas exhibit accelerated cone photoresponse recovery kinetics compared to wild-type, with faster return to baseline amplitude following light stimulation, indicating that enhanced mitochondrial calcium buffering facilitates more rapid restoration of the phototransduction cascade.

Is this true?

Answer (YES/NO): YES